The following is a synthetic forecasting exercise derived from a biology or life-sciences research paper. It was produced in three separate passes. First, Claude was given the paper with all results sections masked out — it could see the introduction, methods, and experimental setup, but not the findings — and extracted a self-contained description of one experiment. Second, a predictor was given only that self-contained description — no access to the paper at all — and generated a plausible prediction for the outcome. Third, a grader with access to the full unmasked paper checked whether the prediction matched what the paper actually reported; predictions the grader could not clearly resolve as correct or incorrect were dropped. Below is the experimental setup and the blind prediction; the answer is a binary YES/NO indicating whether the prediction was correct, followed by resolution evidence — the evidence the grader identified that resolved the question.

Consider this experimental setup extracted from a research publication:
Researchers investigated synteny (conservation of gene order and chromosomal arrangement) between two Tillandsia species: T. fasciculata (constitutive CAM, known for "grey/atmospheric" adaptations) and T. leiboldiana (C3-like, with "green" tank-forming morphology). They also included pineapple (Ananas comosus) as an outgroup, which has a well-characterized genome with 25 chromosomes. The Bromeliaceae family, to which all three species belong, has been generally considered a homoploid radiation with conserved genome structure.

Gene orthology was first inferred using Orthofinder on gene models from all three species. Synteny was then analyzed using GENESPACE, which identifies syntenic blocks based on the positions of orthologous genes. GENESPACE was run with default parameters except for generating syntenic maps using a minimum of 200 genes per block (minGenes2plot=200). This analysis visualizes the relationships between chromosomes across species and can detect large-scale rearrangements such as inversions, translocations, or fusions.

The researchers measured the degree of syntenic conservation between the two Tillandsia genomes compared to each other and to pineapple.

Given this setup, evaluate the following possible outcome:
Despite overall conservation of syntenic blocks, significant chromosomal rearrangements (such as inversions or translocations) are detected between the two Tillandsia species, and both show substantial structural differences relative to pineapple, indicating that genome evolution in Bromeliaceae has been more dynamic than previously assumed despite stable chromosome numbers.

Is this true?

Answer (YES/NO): NO